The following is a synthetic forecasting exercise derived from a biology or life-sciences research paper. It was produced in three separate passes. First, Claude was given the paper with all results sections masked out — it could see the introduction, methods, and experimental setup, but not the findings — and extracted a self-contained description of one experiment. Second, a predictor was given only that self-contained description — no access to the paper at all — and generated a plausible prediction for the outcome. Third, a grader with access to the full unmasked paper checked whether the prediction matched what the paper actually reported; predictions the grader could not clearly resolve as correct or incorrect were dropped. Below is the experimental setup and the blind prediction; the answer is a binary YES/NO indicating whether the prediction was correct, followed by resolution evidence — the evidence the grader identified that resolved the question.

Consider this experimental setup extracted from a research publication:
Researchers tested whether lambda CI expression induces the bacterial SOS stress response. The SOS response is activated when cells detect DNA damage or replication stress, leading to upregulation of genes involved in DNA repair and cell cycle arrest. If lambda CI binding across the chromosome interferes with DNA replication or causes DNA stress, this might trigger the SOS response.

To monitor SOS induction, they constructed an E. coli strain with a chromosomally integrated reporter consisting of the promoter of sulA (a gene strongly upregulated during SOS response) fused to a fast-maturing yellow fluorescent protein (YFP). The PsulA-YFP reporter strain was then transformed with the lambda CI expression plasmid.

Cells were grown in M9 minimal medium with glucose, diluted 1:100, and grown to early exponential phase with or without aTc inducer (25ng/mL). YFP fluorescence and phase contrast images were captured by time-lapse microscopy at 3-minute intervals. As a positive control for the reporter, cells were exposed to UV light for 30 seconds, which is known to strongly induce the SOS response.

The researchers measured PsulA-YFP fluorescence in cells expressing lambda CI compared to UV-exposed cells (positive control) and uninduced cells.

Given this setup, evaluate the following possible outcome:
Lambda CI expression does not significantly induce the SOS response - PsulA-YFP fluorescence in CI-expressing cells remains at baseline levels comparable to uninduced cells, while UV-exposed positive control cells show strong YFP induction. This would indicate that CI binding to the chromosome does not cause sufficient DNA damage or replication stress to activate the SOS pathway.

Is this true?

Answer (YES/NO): YES